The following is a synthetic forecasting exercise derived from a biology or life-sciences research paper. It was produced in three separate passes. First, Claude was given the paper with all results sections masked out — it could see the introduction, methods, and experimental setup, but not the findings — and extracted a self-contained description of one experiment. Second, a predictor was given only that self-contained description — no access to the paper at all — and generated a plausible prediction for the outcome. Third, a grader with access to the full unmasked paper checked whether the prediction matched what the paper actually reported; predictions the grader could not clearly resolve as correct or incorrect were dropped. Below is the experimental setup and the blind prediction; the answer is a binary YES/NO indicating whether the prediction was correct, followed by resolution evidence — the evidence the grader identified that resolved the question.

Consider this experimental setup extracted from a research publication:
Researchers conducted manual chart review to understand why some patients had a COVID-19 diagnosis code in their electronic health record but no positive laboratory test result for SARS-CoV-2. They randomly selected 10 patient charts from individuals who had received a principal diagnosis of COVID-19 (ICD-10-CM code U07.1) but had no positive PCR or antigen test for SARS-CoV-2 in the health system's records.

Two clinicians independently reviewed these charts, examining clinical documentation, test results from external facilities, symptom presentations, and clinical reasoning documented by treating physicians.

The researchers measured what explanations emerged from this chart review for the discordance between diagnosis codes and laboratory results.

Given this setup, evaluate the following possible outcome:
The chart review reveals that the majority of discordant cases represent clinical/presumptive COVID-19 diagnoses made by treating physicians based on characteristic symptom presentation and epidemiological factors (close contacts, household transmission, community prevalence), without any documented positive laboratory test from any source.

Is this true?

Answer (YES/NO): NO